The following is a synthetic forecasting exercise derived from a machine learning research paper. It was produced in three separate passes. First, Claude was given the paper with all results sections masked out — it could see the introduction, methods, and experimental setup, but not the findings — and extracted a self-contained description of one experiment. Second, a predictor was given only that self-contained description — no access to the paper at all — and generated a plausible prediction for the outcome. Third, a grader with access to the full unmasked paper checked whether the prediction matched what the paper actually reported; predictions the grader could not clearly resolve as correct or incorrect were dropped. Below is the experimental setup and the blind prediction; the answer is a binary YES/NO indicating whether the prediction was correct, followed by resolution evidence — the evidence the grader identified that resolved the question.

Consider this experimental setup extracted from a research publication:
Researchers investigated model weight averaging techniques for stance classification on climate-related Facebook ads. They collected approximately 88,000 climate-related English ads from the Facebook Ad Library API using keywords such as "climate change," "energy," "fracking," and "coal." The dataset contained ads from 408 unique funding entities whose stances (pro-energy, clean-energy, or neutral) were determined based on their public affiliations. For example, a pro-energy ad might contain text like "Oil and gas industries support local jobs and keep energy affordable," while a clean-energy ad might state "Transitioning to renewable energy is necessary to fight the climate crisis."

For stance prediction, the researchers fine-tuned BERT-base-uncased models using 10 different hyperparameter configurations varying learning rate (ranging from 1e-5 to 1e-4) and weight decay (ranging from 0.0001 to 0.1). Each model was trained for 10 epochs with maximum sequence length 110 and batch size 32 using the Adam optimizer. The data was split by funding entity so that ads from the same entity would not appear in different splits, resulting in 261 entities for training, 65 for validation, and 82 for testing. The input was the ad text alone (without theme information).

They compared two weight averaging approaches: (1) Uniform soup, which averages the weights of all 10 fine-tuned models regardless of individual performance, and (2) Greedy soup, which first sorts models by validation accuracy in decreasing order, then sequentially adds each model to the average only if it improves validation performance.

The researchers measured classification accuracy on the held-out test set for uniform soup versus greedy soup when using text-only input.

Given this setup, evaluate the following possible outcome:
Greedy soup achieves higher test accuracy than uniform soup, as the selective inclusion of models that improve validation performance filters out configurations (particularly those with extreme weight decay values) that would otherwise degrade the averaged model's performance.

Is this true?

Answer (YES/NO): NO